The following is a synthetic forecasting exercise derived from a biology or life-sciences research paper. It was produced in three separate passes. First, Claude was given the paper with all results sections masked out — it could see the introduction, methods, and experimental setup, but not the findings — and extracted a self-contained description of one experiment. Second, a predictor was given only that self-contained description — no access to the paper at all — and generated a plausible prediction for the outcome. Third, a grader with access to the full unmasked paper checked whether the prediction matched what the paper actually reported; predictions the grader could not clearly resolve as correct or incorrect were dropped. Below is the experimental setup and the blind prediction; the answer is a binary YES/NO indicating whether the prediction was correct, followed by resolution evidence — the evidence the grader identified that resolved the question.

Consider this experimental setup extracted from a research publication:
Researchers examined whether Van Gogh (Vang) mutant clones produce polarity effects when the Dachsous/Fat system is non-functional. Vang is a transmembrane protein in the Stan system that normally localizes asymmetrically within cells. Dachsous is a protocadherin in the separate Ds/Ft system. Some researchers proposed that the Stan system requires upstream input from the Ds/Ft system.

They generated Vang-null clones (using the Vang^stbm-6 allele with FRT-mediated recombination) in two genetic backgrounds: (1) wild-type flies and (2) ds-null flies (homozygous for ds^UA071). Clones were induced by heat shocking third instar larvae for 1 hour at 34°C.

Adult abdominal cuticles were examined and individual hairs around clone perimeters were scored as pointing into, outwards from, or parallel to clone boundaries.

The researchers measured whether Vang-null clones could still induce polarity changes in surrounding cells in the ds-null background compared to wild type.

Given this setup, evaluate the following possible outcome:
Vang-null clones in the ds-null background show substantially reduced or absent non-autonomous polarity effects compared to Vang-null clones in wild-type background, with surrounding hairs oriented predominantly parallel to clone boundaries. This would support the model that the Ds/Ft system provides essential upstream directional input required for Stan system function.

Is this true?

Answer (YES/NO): NO